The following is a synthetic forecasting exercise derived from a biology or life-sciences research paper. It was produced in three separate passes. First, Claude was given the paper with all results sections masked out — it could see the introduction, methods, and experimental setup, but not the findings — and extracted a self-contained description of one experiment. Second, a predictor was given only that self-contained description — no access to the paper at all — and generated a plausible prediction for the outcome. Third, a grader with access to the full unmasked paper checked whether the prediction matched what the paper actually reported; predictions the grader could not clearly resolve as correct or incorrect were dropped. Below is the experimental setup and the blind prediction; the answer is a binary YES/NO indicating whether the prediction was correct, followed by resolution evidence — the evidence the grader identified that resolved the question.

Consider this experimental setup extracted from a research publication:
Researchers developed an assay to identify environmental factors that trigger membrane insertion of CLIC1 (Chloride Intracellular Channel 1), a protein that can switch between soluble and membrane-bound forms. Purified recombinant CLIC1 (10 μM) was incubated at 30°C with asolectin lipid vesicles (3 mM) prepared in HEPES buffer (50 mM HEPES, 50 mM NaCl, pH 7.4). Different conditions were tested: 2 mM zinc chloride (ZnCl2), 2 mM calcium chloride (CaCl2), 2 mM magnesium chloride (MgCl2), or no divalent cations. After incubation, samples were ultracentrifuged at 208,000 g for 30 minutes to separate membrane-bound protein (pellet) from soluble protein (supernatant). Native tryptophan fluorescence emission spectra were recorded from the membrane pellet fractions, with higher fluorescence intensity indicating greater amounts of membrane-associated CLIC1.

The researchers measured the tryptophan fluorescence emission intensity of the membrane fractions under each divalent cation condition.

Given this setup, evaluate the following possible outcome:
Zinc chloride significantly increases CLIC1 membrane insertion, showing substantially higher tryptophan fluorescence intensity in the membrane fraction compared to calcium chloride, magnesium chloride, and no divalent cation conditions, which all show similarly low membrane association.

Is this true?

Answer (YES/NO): NO